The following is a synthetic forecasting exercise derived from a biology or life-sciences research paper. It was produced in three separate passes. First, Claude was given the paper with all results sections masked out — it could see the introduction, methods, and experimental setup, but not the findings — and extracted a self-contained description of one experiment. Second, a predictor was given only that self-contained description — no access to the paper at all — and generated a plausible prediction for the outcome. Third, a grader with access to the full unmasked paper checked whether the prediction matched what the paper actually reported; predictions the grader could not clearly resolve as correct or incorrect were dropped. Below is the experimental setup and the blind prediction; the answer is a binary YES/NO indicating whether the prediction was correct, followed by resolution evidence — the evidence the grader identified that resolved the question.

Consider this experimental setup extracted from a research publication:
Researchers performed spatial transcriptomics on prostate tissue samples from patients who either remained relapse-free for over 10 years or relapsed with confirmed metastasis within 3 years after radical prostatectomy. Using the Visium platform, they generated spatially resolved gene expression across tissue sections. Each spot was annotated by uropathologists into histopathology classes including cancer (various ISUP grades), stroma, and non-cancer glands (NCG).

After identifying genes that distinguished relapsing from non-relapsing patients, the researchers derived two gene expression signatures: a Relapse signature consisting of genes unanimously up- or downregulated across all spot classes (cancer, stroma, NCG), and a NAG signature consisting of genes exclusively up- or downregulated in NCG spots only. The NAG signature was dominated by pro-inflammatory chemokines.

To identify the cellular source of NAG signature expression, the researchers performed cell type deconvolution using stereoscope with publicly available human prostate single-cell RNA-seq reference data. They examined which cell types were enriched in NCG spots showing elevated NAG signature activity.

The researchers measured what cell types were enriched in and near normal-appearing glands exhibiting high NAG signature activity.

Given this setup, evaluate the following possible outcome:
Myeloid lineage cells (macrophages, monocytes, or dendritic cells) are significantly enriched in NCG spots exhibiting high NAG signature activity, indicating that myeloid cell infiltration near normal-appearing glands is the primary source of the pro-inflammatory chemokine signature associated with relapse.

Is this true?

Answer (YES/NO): NO